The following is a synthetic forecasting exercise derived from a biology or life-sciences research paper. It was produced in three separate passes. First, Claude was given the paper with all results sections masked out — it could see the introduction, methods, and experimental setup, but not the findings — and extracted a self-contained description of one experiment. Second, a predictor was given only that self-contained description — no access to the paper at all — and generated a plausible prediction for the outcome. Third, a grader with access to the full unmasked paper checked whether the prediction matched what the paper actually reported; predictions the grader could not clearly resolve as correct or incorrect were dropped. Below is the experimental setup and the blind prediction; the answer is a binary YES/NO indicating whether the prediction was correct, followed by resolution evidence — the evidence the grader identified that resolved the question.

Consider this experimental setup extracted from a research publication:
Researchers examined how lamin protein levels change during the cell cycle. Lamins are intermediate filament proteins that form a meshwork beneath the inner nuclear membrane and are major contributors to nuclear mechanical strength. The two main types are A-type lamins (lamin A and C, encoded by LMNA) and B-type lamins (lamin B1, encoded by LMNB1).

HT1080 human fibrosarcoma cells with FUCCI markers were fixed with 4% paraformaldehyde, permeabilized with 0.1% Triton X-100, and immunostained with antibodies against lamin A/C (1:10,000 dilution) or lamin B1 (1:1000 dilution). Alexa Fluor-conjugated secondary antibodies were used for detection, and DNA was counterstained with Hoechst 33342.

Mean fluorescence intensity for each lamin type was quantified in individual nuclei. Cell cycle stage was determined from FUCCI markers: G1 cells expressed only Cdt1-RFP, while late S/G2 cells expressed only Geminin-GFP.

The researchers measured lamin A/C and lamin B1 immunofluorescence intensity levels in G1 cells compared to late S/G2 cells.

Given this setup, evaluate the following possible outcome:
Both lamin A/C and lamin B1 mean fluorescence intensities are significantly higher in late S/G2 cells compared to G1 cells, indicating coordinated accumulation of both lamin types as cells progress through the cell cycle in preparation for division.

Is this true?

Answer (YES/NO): NO